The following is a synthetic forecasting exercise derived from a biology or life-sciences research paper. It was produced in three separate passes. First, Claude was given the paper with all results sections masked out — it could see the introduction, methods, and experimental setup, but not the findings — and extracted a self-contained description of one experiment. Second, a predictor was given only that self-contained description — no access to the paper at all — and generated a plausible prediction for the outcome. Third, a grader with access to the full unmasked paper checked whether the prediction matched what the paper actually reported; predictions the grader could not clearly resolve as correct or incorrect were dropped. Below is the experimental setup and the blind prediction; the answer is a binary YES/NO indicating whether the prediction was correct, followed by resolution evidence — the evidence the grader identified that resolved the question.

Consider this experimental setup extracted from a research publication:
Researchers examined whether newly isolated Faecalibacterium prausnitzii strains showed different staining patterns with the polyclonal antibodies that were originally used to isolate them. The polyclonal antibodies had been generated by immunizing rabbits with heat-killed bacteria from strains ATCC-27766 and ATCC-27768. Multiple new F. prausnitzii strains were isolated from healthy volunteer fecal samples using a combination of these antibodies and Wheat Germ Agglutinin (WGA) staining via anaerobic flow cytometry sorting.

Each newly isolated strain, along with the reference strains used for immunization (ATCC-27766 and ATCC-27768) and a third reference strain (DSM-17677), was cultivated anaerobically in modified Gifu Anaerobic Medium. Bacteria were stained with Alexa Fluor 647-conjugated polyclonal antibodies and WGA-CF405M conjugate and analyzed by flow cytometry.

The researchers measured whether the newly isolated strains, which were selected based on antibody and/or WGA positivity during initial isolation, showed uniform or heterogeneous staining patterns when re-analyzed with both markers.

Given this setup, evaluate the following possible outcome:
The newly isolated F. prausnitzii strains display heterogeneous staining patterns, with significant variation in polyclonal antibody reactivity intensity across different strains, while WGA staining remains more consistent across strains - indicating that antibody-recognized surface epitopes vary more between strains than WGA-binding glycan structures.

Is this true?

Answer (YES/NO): NO